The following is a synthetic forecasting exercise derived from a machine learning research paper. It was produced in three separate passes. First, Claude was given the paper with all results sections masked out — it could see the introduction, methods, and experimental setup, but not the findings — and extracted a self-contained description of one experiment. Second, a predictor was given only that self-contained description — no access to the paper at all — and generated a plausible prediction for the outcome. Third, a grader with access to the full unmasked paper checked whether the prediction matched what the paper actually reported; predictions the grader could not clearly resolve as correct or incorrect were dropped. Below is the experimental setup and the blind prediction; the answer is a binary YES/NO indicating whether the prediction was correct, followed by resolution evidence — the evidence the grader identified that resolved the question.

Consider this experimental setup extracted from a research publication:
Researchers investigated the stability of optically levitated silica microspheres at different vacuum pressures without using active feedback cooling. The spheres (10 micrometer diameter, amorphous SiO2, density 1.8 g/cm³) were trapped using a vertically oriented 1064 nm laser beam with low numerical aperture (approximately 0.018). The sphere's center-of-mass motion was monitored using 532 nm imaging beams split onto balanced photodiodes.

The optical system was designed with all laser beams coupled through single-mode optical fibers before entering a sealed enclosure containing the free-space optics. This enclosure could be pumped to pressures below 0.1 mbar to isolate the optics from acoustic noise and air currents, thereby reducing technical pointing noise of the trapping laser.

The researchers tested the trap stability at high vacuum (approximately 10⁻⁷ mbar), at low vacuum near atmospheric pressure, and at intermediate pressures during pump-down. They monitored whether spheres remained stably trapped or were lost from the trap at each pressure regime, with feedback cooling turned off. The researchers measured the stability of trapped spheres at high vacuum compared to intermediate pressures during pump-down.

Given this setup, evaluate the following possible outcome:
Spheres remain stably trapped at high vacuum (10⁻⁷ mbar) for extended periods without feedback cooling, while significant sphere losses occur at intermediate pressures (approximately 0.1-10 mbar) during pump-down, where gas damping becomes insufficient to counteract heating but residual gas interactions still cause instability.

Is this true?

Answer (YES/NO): NO